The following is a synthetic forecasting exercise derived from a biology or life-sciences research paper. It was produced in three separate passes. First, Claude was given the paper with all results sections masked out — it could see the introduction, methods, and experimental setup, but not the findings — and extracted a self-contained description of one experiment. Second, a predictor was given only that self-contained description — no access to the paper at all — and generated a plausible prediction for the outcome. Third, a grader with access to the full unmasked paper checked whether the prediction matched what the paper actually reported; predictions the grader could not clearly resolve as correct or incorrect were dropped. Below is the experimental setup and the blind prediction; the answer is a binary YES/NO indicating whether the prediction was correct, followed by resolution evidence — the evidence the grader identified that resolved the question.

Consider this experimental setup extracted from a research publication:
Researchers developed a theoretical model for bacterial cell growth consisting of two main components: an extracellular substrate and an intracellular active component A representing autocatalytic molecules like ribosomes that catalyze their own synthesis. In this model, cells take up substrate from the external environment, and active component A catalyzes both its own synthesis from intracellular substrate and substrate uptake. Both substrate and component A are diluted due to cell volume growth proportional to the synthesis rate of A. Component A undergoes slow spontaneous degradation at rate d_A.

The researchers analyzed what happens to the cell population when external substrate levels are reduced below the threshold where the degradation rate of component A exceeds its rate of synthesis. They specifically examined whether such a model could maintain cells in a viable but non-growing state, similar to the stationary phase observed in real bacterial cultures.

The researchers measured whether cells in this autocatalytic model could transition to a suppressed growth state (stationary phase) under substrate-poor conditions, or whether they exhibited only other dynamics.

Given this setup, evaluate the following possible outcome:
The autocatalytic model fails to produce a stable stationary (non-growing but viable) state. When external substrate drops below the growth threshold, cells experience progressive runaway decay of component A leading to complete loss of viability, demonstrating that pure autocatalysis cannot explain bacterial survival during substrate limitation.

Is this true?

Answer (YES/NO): YES